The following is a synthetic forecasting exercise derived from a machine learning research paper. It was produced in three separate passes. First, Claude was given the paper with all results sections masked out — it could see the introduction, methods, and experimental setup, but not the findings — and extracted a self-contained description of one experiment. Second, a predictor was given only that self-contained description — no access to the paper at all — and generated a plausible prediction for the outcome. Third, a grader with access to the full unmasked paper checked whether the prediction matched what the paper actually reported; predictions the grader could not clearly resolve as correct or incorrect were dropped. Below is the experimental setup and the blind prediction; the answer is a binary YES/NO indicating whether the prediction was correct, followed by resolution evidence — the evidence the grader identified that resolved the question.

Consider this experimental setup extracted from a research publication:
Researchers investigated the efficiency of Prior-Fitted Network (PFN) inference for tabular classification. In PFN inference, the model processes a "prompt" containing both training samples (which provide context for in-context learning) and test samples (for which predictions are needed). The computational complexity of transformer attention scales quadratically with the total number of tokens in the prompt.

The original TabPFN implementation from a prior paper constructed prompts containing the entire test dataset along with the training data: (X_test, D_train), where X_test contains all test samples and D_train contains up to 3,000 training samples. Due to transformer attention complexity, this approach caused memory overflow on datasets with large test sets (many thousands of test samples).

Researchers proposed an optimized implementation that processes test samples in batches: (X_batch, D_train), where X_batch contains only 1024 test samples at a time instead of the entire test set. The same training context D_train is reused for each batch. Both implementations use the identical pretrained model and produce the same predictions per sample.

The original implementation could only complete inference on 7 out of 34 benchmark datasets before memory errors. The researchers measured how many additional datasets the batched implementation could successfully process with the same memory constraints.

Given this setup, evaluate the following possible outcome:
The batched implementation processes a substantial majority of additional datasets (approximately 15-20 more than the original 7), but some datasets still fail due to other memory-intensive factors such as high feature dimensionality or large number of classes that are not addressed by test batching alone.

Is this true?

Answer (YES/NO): NO